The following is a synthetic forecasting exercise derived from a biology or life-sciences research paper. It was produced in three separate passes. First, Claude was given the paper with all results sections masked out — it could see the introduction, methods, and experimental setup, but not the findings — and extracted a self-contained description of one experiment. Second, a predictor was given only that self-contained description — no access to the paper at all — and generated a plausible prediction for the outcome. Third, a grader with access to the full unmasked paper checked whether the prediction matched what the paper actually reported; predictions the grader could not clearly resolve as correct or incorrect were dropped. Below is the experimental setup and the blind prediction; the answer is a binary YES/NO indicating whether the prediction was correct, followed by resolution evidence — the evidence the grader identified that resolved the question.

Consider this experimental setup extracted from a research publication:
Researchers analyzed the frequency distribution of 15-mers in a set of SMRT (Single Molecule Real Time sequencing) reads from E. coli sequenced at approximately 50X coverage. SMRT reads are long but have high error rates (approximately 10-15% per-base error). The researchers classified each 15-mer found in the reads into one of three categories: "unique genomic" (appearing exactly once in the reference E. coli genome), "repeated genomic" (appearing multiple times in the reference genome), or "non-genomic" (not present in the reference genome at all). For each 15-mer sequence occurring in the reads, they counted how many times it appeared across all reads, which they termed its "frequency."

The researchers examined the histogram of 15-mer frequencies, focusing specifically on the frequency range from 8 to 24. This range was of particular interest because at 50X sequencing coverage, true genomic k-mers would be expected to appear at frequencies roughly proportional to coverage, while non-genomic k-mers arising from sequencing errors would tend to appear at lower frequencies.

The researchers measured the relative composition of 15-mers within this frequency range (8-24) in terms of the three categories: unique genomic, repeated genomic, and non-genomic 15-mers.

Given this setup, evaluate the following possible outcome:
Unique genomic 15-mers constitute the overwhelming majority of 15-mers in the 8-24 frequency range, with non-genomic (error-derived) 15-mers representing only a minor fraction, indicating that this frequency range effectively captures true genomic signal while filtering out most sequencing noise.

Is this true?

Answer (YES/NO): YES